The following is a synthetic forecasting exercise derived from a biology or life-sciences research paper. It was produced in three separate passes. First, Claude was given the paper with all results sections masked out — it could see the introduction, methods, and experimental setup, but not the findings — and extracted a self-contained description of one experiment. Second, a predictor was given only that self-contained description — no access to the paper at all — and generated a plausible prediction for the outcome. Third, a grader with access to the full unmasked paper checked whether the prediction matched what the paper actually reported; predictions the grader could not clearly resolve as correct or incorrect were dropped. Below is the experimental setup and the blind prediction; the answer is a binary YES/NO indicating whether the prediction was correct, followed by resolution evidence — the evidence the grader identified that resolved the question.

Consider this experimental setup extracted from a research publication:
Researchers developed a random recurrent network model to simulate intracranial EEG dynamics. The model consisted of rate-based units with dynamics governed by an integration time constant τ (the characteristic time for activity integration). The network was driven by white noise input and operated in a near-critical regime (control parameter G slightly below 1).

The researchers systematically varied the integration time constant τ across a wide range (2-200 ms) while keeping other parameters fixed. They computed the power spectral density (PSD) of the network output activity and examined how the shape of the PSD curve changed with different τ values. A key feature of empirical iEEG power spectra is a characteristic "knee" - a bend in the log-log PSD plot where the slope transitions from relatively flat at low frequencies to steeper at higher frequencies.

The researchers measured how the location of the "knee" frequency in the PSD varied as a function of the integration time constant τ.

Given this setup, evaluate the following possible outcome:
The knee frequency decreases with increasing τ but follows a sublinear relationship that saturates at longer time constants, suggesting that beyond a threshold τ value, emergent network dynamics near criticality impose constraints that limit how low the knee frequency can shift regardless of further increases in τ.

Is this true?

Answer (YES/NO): NO